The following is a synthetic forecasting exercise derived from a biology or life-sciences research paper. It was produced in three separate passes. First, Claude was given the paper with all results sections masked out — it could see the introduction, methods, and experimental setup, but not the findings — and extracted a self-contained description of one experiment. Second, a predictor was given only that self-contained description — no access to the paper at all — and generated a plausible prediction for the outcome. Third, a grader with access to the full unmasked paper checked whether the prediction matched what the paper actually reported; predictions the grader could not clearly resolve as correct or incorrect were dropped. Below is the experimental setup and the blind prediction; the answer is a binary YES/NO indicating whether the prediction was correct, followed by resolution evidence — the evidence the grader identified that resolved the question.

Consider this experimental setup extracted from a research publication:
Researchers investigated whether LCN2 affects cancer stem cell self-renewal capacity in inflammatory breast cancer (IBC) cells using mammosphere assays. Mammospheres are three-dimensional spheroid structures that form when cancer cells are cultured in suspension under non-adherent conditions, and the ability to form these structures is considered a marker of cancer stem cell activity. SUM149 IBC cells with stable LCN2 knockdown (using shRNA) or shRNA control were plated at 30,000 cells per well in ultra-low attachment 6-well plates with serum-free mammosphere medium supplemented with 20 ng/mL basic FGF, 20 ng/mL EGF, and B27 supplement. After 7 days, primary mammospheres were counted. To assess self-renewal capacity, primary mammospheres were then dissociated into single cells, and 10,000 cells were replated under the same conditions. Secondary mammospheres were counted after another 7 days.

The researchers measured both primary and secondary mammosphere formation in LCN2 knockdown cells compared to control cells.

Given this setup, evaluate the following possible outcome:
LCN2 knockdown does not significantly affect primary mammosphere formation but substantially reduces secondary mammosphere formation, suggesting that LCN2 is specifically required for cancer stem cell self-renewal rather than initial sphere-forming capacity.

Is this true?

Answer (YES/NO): NO